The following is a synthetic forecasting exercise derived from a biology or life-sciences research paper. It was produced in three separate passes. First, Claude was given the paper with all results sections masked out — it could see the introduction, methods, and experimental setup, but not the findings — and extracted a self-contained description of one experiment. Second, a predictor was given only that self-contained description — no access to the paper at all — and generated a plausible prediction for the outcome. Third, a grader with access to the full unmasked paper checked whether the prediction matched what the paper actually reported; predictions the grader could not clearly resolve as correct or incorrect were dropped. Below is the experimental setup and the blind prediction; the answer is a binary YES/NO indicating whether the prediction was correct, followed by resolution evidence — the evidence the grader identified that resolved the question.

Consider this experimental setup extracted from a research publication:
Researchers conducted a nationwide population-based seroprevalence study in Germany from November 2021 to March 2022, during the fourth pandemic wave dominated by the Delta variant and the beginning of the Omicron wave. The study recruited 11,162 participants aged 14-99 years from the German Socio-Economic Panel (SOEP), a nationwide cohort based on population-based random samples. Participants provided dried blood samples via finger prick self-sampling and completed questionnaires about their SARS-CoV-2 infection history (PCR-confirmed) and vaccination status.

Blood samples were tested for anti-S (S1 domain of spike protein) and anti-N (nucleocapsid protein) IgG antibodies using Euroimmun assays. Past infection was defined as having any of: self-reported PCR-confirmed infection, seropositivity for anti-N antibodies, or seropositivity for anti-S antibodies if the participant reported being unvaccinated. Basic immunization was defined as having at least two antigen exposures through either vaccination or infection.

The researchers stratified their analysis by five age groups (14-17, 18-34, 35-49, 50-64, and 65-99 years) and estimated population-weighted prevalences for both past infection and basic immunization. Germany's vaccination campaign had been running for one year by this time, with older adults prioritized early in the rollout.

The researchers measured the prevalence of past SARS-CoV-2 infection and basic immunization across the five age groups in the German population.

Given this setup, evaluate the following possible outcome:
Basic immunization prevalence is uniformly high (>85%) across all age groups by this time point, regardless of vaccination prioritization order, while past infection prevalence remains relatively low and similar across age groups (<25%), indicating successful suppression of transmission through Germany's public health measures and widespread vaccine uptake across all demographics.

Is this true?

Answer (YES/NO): NO